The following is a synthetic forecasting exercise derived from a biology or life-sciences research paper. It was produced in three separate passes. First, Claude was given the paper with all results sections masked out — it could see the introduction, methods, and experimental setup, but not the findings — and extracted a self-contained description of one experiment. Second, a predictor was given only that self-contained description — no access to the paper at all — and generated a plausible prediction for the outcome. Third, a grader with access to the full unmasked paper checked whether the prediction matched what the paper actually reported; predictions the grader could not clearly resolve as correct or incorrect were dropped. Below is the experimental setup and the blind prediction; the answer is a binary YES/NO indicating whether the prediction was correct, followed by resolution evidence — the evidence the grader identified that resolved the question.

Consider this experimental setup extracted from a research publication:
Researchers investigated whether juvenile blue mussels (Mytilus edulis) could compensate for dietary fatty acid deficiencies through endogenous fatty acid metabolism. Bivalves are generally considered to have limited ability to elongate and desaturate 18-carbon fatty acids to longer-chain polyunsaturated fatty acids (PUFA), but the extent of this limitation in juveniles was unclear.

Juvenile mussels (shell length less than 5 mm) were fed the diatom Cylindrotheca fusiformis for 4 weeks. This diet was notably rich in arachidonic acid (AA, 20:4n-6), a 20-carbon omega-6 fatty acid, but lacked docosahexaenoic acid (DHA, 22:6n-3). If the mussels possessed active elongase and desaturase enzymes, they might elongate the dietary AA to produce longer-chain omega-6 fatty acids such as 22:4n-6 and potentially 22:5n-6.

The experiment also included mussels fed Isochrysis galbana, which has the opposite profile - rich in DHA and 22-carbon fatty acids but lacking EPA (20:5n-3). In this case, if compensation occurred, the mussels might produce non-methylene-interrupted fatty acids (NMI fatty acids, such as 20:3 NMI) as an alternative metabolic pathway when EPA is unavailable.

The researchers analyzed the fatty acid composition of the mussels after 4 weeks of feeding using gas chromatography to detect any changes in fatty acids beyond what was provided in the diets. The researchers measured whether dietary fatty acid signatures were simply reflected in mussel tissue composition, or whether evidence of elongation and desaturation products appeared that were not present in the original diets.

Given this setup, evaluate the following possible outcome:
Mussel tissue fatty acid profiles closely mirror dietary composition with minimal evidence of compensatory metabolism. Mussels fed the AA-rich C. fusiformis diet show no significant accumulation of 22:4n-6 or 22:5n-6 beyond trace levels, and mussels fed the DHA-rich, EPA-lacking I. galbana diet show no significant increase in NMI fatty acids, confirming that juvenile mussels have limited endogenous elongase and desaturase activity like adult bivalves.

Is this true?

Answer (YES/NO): NO